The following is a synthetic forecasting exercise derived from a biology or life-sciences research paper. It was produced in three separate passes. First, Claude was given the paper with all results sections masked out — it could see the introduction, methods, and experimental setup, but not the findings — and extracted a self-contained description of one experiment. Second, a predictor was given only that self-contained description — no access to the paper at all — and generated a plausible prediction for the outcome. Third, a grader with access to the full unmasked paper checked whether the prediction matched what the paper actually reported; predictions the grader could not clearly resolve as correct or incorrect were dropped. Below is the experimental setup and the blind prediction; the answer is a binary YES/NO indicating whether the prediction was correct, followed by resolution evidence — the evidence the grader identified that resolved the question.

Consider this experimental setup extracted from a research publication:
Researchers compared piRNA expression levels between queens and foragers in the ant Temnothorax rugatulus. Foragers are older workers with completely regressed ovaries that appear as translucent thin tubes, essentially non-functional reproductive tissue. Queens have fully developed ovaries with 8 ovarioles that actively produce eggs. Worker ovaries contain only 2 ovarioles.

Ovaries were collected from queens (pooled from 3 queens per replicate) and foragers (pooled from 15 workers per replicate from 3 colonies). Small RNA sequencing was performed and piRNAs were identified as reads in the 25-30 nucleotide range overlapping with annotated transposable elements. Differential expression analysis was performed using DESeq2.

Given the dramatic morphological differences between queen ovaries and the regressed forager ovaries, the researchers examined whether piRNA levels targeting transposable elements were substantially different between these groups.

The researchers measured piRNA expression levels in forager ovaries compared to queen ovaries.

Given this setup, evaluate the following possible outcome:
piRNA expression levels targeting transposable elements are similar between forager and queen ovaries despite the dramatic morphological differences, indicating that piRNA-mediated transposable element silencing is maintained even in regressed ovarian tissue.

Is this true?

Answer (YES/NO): YES